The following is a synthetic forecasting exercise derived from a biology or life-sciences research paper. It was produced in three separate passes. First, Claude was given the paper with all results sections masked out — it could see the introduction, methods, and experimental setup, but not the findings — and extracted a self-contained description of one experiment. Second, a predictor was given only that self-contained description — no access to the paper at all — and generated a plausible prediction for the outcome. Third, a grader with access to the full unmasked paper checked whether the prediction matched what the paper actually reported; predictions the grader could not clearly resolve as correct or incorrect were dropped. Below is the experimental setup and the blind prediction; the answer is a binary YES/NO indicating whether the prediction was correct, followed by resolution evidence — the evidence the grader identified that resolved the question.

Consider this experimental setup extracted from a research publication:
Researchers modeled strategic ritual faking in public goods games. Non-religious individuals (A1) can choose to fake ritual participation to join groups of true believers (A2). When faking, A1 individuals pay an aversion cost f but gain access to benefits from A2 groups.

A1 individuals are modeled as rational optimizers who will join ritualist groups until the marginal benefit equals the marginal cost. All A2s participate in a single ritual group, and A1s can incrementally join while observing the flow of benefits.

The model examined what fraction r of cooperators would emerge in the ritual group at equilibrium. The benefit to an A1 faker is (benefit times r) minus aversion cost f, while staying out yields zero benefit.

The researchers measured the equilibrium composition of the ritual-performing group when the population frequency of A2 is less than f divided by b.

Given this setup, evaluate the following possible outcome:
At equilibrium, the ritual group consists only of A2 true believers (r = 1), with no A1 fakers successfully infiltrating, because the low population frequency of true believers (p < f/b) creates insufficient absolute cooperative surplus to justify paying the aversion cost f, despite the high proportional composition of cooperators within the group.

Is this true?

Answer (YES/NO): NO